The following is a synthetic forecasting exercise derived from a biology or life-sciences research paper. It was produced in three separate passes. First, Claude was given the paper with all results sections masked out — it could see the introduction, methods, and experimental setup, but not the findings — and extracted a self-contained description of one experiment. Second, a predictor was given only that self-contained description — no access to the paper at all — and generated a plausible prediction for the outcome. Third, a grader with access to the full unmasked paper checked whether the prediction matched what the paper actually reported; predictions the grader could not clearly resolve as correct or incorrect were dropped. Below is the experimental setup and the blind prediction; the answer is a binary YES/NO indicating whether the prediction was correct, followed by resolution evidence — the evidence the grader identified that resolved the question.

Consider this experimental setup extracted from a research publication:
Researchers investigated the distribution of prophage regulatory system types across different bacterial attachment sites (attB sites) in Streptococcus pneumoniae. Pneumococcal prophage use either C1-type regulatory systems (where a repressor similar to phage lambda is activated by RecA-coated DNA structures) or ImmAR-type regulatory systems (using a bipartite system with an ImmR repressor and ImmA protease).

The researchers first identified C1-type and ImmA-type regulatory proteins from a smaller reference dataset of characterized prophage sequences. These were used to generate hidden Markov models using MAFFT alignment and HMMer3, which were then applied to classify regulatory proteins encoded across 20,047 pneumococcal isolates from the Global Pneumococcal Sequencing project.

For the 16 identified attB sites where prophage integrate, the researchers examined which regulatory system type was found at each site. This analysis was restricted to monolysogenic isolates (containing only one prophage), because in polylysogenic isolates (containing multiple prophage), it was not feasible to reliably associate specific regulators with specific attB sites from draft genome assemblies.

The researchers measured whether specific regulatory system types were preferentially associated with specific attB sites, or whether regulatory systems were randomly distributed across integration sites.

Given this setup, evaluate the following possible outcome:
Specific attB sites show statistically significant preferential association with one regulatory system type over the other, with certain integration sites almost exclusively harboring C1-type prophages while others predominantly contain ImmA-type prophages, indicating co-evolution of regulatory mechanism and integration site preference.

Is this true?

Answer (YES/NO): YES